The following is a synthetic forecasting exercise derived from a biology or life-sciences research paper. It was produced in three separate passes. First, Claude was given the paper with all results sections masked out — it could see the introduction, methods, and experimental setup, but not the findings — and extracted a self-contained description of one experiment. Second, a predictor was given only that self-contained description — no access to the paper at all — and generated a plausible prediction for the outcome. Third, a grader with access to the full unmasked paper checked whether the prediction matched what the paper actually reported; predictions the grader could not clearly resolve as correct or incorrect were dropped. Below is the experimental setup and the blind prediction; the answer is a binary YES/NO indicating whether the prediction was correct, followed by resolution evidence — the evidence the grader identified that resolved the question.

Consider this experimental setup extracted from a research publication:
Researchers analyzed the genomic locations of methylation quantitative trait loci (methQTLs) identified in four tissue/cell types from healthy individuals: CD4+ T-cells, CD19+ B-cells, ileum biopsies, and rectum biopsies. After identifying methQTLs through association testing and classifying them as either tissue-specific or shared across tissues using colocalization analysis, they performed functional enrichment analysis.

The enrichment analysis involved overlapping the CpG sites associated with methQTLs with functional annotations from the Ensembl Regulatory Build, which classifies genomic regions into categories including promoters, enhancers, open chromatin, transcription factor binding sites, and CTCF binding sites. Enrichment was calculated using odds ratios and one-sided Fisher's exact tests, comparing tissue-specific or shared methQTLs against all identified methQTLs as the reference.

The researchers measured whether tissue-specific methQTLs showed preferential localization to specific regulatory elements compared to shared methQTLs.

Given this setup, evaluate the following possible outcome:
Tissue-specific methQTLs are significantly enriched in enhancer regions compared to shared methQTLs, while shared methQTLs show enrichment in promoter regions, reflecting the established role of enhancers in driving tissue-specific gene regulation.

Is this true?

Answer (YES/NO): NO